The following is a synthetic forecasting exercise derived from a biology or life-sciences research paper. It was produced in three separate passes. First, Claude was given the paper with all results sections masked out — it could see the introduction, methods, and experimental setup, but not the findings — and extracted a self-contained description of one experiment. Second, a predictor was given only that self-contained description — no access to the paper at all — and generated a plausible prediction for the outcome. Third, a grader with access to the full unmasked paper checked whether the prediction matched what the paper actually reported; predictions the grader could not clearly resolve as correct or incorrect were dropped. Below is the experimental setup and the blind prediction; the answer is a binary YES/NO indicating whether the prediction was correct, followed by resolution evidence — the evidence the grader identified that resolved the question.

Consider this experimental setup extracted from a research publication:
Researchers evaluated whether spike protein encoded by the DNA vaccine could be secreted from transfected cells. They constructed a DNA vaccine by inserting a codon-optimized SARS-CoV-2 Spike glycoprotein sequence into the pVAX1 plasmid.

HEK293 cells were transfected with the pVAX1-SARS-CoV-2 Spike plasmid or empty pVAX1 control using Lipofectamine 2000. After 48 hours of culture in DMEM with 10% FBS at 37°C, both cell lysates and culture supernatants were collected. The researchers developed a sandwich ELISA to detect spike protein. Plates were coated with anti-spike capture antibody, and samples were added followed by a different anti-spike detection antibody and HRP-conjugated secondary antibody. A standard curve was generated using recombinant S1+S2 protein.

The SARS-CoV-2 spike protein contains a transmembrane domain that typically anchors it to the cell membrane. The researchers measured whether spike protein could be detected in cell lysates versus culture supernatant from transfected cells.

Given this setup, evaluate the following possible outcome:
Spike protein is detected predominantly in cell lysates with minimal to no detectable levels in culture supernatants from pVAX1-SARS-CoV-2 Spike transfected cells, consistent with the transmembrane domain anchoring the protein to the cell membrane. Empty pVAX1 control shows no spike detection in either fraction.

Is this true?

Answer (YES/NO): YES